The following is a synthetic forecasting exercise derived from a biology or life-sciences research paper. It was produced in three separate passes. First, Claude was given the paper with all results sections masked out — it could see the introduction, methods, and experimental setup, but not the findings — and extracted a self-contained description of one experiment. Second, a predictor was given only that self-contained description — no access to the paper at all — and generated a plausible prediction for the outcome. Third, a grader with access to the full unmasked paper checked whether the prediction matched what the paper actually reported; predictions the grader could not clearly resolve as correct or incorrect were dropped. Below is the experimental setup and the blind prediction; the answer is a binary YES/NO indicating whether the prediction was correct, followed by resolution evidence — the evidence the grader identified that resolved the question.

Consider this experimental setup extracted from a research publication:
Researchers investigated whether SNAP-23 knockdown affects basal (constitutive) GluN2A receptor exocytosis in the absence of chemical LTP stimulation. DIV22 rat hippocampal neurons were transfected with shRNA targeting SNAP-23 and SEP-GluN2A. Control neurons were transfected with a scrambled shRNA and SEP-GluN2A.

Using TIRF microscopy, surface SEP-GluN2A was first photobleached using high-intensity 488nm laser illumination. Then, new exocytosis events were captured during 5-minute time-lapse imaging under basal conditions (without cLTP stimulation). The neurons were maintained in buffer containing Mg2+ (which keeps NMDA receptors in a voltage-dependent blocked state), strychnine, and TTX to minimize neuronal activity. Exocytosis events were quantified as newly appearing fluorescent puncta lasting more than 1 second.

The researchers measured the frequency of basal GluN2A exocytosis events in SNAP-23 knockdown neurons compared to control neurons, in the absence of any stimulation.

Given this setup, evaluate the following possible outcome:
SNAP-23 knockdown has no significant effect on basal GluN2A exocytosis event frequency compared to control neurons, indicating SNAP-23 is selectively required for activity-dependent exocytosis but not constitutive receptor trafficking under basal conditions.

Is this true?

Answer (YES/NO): NO